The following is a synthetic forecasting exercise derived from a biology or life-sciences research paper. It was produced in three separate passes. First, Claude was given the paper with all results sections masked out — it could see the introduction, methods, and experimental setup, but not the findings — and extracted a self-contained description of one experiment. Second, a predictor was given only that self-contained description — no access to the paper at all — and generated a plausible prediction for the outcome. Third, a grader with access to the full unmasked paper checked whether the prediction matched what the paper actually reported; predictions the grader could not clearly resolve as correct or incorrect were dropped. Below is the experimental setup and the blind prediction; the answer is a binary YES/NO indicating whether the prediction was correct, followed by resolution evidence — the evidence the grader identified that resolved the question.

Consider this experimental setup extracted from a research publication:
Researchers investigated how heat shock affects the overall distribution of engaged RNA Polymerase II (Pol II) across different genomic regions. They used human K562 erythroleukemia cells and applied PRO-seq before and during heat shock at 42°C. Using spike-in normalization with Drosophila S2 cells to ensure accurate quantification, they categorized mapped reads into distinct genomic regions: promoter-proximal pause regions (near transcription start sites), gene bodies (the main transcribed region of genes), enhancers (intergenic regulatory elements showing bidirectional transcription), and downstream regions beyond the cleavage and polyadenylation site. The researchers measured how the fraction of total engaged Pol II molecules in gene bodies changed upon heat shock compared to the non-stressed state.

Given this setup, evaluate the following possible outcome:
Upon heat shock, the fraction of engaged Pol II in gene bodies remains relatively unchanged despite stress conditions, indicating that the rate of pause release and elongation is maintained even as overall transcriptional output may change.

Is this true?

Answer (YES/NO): NO